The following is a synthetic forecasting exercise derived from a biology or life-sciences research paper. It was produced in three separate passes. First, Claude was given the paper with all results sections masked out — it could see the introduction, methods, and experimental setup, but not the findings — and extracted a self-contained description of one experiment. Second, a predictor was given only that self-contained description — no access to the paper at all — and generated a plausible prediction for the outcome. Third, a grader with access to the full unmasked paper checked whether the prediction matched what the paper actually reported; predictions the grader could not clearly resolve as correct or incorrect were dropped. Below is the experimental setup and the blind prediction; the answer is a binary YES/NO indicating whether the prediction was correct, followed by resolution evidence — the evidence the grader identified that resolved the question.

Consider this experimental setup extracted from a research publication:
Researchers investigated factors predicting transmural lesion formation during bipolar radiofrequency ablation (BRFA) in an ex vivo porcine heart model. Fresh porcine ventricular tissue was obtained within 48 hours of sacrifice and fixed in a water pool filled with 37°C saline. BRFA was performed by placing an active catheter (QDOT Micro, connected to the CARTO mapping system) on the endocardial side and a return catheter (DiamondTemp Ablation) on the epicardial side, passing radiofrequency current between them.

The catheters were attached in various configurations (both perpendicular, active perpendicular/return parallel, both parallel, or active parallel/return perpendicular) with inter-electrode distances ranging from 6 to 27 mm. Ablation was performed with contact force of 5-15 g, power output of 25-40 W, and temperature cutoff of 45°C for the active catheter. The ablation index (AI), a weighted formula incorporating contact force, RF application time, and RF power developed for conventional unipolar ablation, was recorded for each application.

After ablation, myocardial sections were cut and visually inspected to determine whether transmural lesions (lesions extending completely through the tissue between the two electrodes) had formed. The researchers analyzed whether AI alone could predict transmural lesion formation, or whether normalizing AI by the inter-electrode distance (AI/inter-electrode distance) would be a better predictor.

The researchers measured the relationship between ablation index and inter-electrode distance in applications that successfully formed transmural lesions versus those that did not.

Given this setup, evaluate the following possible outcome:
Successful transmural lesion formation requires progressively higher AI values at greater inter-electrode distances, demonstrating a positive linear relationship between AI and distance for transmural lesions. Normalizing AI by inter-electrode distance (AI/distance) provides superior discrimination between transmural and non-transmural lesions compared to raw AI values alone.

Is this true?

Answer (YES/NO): YES